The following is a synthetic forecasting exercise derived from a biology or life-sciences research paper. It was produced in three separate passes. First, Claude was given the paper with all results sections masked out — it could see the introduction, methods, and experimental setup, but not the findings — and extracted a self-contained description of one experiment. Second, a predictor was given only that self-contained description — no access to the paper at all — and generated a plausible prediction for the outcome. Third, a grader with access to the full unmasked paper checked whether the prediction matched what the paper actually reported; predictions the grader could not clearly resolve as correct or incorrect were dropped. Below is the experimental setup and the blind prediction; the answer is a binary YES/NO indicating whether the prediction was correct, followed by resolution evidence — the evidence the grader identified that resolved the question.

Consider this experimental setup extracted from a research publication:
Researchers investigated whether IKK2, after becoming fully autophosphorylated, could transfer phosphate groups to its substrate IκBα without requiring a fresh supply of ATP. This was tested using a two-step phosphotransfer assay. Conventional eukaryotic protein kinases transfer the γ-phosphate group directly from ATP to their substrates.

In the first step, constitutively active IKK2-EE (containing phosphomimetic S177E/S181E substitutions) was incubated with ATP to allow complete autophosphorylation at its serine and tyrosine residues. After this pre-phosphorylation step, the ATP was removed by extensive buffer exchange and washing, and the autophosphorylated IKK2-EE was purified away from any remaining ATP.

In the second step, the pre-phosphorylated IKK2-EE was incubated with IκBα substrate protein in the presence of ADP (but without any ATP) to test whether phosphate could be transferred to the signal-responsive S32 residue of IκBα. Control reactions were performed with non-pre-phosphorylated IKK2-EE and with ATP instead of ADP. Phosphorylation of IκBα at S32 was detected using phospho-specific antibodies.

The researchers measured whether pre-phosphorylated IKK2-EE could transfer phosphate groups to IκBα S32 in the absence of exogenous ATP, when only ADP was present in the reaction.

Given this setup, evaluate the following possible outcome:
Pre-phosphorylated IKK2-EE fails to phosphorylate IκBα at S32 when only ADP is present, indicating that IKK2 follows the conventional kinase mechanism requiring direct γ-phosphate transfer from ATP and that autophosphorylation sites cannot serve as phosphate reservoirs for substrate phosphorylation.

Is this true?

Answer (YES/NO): NO